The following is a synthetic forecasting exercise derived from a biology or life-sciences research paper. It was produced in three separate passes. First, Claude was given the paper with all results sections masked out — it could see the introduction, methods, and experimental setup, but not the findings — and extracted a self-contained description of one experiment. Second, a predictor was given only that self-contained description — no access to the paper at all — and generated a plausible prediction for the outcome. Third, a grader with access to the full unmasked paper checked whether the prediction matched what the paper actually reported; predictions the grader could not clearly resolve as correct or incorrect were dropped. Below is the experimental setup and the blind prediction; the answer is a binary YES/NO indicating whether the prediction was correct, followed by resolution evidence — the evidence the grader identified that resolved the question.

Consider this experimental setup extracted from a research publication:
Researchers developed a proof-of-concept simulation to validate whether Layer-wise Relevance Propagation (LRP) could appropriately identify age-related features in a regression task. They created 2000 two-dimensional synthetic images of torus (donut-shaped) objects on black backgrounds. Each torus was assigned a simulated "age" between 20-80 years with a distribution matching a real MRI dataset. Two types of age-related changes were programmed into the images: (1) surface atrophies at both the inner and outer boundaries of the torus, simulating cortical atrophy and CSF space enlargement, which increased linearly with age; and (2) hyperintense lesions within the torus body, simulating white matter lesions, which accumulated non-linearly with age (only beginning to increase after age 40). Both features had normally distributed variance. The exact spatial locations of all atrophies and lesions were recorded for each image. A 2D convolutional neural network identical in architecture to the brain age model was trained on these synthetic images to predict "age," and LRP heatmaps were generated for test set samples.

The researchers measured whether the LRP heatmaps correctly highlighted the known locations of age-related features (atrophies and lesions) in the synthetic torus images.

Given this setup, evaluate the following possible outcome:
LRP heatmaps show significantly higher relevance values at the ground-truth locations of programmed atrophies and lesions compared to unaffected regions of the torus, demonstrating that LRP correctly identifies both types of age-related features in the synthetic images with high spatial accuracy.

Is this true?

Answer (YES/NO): NO